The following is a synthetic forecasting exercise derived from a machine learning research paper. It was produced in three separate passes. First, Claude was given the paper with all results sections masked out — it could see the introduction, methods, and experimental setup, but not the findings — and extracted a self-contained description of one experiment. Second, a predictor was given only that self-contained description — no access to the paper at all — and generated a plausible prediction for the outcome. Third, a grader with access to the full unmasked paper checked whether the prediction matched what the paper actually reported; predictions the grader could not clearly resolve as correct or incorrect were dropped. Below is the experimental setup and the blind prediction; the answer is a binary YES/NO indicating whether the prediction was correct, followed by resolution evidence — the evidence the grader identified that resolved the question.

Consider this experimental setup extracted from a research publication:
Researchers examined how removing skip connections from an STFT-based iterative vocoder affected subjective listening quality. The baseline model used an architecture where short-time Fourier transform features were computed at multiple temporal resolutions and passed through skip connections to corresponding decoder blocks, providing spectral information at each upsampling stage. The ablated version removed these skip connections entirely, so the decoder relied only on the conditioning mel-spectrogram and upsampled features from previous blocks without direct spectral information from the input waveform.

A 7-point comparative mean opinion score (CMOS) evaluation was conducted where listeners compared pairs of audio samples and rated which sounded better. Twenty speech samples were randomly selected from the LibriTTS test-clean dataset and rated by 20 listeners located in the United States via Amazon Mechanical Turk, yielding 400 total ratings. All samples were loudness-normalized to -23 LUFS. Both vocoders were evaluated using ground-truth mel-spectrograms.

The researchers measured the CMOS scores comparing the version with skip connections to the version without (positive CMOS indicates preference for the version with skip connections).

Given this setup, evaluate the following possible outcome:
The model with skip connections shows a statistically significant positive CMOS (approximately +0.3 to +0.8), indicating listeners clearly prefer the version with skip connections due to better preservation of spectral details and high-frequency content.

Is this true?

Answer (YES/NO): NO